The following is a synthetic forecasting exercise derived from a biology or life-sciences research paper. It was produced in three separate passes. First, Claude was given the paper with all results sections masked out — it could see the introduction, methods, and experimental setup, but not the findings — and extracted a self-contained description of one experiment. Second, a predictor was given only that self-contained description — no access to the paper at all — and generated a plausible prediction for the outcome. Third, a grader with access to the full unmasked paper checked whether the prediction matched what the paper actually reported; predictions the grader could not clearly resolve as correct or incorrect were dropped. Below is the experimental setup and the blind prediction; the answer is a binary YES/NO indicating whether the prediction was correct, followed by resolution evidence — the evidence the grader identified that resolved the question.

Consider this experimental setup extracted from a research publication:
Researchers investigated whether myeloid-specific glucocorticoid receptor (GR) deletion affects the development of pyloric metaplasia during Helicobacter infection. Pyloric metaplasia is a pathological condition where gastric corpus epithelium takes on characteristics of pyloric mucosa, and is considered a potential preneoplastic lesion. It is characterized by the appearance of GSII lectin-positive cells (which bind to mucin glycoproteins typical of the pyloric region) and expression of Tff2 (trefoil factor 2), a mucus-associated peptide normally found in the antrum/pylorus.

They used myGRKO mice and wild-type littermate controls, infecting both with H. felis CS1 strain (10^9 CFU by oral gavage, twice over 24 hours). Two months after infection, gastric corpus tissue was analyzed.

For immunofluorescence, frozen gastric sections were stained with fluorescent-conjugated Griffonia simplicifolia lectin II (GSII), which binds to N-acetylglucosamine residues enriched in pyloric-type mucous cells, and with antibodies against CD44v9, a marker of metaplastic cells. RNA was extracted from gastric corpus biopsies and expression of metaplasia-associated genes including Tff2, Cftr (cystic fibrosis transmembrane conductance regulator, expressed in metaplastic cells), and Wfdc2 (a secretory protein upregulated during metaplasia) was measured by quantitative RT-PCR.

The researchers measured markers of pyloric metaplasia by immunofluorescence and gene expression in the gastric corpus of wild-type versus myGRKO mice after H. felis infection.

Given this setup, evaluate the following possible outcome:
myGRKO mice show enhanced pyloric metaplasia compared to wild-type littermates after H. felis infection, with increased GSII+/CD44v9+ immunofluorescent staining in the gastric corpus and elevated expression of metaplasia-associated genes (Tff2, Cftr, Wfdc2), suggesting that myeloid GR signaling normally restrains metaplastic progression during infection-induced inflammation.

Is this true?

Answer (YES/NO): NO